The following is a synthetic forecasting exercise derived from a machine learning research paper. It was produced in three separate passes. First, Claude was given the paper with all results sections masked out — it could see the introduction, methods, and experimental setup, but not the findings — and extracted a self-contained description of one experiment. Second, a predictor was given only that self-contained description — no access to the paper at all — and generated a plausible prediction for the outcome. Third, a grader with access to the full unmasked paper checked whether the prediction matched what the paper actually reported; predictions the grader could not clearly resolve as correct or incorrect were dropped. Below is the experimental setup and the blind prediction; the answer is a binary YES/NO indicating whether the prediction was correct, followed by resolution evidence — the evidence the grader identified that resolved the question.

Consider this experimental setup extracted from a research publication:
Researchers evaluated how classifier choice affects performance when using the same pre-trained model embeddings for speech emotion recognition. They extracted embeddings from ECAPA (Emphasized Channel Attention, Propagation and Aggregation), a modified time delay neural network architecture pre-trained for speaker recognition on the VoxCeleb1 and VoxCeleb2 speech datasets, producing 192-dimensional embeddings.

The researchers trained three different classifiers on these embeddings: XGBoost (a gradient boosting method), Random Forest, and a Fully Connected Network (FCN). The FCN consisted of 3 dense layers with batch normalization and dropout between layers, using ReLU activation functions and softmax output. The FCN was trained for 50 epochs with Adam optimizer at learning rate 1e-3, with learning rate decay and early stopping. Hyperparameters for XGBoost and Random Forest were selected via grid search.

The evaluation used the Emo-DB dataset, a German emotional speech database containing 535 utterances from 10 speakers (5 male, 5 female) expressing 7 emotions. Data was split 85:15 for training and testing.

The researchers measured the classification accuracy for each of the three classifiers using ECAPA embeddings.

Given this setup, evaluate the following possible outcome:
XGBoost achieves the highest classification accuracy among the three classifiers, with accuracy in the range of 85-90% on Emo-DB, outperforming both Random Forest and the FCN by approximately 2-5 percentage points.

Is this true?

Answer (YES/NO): NO